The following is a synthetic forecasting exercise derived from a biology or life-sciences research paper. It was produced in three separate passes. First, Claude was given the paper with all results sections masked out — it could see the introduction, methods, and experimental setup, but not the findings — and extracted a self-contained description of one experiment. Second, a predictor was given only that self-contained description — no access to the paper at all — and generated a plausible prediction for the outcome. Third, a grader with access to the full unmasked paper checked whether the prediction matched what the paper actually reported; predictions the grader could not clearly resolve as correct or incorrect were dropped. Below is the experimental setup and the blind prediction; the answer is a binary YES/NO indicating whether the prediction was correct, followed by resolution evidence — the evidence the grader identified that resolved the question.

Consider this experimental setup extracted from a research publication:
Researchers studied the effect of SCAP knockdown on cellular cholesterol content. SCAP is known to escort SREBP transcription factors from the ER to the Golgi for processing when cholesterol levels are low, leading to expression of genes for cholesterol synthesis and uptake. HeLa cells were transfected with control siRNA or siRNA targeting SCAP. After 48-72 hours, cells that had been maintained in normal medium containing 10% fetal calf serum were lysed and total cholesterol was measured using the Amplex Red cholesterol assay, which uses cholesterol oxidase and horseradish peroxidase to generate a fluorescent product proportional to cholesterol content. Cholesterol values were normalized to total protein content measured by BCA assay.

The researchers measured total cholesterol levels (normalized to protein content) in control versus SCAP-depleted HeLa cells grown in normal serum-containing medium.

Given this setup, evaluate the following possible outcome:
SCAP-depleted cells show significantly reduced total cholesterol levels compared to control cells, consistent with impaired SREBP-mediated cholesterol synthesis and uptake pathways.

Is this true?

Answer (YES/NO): NO